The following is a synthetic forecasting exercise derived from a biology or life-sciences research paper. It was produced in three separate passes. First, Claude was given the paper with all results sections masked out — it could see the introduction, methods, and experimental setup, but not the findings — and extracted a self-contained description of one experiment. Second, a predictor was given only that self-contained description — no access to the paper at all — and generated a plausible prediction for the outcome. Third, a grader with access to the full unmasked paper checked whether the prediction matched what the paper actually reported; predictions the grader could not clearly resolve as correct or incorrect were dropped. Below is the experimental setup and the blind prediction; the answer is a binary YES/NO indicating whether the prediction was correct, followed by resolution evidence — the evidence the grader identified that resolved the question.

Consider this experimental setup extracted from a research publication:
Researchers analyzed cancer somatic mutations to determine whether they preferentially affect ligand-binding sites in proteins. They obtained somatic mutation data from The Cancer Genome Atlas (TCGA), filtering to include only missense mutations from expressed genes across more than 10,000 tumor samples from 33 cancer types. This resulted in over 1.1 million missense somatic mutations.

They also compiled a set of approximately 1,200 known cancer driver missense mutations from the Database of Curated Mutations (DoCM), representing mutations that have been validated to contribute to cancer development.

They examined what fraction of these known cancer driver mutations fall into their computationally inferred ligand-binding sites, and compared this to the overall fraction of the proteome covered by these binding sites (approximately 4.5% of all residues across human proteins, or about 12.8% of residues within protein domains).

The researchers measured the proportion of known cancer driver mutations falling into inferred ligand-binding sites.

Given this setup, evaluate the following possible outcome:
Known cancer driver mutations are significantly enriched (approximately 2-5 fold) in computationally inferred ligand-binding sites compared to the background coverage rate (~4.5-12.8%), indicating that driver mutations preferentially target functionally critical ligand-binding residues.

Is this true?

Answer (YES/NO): YES